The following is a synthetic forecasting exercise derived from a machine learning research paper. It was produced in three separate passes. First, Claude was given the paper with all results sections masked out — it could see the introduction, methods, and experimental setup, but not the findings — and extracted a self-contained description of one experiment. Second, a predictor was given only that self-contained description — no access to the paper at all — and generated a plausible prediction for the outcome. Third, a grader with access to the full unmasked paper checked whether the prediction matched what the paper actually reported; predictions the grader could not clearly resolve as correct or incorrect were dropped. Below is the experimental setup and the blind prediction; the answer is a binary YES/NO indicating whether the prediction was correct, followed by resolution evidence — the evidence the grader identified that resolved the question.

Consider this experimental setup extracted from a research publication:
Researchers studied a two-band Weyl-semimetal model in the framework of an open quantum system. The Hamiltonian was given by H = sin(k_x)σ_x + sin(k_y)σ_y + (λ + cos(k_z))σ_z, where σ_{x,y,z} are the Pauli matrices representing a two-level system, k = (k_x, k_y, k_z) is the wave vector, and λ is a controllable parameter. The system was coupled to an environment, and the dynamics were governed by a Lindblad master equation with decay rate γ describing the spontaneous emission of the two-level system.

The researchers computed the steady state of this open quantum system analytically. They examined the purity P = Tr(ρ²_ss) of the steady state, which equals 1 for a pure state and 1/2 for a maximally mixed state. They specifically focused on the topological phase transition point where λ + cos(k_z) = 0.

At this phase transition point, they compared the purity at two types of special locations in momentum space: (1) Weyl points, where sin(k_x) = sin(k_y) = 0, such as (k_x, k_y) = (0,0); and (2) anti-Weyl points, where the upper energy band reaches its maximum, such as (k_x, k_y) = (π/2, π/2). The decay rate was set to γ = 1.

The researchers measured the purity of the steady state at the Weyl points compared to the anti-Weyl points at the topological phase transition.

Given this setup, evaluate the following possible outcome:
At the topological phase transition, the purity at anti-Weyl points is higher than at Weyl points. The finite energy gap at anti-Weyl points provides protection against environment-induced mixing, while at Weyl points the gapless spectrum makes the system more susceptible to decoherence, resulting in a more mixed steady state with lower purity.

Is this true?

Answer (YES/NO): NO